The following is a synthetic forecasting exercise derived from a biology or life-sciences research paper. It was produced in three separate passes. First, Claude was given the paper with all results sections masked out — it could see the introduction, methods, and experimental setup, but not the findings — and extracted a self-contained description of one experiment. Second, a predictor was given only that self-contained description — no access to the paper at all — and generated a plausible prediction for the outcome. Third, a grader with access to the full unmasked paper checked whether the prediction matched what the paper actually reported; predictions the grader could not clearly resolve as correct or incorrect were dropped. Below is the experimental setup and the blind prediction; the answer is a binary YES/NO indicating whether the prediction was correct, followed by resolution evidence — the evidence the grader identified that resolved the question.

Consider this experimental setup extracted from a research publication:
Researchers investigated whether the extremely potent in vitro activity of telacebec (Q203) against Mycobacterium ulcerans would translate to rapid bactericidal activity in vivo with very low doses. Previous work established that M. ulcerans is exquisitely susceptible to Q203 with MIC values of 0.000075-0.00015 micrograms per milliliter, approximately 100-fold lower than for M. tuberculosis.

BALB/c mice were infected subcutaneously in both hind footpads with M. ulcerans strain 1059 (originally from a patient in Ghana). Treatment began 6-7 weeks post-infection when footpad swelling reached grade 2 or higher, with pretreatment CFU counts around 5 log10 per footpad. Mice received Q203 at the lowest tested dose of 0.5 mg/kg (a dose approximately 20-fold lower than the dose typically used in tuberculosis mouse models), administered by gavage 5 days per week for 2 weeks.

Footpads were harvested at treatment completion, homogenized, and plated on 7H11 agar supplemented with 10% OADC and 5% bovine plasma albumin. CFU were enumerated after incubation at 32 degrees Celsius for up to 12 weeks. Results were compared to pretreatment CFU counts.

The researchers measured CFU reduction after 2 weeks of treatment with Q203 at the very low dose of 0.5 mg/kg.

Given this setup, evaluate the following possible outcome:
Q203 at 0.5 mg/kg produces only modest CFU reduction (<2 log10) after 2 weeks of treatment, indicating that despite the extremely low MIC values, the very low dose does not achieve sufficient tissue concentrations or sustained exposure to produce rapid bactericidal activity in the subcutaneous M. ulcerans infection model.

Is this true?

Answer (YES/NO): NO